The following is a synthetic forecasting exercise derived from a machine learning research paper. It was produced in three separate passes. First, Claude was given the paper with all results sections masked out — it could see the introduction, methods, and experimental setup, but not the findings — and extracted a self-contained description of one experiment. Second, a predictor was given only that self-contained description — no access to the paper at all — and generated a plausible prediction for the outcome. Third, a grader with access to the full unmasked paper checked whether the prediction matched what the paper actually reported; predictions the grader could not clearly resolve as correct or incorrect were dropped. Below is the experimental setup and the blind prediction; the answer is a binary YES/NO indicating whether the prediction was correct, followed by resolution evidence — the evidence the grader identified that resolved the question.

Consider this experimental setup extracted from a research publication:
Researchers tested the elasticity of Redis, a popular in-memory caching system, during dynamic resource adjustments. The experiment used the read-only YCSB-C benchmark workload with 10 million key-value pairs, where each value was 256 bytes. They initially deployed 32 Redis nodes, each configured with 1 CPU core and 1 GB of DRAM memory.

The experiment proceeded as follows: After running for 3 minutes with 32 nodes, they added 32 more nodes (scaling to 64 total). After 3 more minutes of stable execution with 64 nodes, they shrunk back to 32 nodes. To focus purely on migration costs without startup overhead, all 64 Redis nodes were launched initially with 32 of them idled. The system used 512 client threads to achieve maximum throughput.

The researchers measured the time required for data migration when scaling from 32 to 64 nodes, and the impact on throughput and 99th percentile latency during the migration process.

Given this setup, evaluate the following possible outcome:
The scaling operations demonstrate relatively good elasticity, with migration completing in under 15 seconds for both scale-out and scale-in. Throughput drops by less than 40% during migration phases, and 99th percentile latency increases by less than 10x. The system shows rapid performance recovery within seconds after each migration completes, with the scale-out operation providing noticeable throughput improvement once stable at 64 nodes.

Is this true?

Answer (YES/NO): NO